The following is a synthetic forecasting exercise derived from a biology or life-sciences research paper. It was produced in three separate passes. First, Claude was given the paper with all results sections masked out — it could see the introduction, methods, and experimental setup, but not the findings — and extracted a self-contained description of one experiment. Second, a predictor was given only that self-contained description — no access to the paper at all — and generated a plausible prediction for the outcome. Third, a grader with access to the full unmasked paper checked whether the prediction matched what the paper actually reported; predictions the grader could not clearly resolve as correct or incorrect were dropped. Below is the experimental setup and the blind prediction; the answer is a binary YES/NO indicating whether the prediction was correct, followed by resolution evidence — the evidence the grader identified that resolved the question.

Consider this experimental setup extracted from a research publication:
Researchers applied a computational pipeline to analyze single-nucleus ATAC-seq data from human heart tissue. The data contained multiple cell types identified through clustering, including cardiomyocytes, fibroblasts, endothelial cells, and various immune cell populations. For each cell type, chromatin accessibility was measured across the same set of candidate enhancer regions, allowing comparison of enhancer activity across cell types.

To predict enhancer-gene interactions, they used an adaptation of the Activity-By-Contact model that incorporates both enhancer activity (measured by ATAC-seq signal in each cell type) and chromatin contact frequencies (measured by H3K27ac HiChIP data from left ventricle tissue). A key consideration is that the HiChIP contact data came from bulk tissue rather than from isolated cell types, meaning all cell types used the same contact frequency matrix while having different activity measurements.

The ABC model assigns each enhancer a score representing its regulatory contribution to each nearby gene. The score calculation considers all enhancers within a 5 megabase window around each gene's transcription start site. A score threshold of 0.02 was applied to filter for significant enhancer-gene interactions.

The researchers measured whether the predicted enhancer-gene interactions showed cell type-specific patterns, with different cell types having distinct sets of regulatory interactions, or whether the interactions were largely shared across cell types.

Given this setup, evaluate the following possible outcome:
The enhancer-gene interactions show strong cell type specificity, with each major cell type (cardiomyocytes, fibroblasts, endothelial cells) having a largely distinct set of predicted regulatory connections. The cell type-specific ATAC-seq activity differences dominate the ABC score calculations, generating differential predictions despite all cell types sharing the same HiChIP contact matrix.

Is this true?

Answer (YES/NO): NO